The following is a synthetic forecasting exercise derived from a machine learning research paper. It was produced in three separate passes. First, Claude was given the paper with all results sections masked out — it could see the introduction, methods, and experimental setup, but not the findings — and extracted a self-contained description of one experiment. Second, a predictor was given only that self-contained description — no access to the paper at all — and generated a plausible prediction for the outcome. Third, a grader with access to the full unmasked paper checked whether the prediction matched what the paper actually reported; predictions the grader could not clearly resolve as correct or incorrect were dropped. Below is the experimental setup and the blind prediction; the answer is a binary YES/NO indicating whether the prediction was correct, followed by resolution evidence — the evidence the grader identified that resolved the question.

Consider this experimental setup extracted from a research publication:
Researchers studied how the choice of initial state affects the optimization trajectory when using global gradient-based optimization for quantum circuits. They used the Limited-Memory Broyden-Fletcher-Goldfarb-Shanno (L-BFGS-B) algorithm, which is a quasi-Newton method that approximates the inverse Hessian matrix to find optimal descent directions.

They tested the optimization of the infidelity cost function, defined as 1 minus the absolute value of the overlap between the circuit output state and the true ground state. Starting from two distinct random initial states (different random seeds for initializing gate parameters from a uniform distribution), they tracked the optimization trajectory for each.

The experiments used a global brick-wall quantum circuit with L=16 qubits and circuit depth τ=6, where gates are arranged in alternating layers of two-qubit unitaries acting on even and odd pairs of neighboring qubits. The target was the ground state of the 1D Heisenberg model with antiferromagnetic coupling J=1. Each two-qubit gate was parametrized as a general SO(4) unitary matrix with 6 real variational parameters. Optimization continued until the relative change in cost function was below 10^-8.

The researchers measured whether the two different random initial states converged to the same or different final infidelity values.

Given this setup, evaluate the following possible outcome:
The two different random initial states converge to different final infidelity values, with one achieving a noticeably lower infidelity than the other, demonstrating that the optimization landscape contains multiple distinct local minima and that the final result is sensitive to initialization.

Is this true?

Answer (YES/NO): YES